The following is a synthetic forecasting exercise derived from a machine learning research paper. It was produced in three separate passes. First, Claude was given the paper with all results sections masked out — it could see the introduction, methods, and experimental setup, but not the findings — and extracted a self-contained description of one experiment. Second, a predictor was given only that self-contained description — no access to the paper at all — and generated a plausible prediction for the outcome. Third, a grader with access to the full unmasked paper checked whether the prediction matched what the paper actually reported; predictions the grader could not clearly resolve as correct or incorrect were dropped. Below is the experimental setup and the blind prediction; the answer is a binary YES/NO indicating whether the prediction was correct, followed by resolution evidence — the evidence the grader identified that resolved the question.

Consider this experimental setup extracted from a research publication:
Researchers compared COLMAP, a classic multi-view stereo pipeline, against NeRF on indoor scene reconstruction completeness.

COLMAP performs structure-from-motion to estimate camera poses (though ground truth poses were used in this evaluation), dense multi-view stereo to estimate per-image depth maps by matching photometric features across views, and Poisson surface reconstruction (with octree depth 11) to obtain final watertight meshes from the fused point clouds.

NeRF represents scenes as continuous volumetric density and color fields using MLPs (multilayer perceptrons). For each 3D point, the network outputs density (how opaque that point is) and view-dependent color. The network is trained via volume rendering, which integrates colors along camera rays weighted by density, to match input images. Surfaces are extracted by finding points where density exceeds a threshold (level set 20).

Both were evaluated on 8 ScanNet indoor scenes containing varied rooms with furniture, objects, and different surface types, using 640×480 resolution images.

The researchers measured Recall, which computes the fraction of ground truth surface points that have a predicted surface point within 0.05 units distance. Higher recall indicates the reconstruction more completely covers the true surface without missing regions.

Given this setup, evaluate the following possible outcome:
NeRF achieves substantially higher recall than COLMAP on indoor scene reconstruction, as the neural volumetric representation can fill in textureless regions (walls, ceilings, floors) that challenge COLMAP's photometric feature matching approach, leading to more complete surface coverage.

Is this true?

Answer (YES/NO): NO